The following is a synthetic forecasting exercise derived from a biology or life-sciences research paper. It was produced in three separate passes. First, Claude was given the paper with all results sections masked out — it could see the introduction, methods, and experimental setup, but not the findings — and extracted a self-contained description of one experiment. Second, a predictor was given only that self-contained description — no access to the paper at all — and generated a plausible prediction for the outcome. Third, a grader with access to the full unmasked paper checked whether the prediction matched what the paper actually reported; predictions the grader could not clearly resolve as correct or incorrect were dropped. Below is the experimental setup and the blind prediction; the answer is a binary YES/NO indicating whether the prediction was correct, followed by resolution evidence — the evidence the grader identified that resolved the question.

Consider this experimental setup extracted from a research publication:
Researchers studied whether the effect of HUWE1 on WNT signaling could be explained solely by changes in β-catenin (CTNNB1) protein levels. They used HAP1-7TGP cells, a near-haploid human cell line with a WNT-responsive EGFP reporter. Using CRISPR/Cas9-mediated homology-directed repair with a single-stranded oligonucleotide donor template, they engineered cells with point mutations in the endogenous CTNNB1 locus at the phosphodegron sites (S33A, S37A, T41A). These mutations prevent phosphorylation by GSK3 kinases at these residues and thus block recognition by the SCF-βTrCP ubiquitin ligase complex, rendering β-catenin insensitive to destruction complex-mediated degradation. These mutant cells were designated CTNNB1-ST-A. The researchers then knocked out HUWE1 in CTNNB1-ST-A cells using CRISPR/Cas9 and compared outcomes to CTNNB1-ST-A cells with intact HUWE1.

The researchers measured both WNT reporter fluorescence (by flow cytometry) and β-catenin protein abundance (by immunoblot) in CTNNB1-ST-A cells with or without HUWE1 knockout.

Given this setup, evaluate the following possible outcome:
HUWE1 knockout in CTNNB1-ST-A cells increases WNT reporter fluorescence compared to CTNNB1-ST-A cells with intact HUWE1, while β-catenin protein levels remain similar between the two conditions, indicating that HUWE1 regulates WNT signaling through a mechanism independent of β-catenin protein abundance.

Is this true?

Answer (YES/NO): NO